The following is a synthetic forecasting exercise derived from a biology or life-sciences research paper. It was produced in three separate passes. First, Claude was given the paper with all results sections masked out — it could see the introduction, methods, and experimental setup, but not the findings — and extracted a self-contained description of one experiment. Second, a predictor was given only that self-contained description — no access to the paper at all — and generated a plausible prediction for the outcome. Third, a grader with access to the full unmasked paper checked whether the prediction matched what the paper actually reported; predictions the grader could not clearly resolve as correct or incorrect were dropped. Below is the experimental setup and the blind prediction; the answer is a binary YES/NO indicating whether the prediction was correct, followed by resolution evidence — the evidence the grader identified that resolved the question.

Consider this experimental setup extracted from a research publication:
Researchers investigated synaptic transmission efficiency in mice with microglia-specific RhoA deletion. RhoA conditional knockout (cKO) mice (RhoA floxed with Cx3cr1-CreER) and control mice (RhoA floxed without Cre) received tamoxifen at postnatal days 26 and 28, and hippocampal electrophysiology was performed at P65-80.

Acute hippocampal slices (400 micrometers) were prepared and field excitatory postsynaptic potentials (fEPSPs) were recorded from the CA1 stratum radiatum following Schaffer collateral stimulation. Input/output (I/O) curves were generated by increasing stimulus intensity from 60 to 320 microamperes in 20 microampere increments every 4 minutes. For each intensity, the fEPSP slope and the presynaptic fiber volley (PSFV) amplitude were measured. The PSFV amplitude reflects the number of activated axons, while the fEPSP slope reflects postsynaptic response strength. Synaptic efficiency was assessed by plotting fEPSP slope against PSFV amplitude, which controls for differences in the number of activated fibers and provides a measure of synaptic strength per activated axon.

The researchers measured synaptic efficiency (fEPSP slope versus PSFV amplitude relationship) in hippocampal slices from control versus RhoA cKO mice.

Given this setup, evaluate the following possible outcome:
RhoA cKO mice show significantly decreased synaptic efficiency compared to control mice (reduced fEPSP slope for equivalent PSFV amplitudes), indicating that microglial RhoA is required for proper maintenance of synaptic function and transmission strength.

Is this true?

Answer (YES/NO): NO